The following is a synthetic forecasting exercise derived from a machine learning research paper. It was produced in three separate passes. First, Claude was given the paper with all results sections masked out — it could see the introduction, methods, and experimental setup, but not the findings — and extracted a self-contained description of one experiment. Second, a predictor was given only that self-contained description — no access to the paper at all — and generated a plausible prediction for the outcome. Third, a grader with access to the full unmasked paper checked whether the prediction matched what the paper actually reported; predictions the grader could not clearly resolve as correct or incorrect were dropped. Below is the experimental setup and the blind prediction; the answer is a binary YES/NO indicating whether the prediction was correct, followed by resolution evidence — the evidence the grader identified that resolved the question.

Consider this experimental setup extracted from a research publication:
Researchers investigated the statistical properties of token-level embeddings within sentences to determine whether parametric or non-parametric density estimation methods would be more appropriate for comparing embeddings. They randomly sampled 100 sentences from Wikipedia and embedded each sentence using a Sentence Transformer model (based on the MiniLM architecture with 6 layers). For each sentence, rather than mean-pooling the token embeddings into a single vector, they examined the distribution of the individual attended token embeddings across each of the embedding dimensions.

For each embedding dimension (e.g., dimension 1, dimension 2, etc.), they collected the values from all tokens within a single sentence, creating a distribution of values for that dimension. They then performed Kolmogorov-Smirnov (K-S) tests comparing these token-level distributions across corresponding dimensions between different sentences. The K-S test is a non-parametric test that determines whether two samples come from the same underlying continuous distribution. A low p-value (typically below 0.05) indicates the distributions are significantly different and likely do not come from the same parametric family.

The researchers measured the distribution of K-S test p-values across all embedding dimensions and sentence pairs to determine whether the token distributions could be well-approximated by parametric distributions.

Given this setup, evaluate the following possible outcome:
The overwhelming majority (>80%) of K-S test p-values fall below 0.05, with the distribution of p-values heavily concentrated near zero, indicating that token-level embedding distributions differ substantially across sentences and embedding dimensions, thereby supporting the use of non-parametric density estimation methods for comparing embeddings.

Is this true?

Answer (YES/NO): NO